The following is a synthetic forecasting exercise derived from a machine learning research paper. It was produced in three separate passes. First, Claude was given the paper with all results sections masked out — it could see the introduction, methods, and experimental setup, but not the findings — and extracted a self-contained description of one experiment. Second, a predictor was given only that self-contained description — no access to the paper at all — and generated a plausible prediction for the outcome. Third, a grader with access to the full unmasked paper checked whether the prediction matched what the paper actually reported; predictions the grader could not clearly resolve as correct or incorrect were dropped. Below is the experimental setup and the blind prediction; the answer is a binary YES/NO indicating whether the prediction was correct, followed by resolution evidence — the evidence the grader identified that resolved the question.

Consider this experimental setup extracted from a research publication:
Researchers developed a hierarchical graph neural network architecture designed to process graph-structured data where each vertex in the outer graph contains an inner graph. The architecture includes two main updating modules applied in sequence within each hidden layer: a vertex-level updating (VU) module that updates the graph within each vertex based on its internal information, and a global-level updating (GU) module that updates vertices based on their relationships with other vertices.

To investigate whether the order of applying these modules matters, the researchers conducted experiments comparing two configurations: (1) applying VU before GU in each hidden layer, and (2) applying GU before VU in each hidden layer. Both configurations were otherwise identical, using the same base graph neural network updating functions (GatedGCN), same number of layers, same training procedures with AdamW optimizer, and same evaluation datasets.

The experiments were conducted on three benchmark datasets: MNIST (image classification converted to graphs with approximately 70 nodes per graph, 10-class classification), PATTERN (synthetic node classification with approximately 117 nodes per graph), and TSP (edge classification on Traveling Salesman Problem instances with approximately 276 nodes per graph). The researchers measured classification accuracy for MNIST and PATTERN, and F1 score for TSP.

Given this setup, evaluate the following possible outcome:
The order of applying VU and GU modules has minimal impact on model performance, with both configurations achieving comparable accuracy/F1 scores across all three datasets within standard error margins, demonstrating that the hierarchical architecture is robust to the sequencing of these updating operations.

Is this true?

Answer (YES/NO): NO